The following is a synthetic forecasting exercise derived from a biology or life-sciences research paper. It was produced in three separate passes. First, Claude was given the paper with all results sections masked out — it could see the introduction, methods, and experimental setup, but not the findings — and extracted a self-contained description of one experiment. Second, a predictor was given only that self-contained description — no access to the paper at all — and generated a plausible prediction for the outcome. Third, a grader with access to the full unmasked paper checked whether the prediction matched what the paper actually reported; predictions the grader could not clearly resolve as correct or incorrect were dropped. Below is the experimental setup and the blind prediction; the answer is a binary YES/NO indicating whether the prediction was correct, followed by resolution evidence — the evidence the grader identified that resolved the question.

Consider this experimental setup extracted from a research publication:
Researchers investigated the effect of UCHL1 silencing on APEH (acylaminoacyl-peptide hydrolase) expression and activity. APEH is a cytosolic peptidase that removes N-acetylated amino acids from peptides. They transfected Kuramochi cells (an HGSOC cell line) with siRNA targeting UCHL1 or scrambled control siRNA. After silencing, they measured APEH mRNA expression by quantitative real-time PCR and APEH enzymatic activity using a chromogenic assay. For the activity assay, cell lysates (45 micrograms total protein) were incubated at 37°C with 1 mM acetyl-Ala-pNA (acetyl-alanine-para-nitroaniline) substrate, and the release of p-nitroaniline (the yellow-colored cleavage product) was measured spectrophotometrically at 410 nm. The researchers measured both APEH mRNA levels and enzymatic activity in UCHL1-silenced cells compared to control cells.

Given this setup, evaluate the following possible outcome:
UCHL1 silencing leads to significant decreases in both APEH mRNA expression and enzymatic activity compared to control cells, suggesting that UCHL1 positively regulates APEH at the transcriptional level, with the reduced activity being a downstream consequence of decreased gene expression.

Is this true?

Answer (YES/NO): YES